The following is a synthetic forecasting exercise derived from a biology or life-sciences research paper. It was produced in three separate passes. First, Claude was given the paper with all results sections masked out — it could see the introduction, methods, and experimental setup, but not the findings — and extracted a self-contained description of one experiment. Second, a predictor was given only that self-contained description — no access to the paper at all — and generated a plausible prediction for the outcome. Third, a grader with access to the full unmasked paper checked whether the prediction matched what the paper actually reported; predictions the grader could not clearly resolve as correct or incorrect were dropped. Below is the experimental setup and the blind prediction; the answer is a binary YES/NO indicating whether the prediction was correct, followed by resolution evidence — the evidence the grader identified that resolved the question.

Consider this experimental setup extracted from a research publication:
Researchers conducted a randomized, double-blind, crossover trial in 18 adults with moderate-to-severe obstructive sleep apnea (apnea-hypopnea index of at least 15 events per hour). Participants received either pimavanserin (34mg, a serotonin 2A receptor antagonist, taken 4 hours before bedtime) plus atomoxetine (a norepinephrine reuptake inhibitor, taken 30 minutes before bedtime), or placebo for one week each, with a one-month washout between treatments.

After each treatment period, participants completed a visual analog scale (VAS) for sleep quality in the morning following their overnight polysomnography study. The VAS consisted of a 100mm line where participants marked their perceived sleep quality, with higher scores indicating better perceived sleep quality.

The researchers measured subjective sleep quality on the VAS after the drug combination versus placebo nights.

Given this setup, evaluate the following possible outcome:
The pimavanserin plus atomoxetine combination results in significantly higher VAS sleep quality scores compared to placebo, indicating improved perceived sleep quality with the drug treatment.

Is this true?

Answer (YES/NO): NO